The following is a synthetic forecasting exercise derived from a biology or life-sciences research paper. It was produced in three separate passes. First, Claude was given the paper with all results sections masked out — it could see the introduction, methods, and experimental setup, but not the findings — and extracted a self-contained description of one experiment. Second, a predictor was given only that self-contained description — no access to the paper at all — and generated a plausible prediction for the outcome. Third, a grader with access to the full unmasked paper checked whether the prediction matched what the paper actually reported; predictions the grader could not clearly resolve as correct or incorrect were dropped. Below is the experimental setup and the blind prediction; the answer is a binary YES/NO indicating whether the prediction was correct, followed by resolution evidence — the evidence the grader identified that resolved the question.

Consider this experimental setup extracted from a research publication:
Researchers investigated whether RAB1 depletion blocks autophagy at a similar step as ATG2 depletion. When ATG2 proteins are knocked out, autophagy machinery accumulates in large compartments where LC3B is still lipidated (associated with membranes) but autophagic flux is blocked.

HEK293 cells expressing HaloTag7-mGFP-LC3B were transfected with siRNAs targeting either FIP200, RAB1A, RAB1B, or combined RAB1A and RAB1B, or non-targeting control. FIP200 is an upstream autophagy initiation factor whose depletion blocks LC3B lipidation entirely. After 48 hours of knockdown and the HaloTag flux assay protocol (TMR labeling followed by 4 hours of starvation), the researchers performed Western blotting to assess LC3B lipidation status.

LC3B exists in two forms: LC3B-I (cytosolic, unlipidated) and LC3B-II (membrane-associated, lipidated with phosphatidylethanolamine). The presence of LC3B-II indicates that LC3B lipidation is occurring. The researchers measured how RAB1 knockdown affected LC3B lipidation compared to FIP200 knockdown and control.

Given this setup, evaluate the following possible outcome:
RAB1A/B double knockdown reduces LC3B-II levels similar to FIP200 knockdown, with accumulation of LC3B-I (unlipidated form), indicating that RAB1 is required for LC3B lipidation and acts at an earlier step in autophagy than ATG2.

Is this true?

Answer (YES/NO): NO